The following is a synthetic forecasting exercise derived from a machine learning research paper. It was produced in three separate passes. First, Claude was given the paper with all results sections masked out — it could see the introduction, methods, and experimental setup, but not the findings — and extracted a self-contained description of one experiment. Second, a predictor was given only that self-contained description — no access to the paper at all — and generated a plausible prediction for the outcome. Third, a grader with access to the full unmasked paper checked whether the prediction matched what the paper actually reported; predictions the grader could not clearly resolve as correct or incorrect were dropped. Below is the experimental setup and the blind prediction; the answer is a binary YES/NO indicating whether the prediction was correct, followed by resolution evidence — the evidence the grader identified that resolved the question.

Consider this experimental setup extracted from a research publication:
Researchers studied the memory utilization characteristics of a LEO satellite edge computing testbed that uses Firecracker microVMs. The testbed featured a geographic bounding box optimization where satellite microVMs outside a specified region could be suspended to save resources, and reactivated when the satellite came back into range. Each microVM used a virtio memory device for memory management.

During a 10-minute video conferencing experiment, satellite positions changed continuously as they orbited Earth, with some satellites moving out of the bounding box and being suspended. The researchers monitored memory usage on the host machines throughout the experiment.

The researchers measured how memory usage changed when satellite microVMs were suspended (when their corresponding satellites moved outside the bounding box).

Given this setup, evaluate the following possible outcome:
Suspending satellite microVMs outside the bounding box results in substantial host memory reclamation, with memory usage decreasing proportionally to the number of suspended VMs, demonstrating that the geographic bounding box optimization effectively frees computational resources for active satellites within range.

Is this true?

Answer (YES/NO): NO